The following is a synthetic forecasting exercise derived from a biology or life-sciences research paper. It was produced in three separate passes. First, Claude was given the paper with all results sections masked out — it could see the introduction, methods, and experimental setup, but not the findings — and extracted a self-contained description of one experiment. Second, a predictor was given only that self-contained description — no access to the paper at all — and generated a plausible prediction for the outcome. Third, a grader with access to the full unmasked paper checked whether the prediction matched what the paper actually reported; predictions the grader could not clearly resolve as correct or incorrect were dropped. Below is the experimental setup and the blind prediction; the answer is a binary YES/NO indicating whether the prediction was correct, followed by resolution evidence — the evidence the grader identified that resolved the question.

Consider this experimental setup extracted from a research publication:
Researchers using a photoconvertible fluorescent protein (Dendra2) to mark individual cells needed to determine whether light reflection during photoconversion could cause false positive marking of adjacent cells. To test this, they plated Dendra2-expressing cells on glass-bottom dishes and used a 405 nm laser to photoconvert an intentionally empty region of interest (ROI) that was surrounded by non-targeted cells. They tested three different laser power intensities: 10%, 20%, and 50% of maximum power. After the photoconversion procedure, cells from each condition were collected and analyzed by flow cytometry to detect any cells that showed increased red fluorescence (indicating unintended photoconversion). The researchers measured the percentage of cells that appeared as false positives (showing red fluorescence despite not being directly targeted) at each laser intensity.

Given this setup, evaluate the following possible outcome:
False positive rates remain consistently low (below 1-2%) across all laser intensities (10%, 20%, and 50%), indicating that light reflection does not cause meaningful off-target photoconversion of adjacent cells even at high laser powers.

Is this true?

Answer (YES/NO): NO